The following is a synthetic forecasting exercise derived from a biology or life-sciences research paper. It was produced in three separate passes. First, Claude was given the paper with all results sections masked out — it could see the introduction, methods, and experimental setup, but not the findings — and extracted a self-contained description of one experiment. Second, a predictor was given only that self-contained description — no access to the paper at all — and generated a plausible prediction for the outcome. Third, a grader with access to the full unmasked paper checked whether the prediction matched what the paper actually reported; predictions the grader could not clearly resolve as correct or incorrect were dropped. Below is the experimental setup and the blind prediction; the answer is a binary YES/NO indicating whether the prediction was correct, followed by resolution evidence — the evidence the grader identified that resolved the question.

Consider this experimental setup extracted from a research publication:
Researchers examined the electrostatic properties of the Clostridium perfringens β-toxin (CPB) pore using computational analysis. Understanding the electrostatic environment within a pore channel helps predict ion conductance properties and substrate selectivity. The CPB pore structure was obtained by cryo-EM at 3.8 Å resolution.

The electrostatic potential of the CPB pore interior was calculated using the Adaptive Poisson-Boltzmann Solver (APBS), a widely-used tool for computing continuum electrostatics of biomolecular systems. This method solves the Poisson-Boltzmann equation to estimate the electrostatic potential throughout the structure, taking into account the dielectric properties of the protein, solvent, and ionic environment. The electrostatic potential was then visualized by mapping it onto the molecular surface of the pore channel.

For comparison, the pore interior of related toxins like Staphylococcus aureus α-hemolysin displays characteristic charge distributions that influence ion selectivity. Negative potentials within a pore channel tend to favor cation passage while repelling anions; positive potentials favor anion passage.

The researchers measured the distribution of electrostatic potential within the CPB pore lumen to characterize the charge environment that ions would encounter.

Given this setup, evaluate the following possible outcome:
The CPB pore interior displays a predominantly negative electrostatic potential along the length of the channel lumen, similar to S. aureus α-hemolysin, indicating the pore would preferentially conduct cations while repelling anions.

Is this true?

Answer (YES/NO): NO